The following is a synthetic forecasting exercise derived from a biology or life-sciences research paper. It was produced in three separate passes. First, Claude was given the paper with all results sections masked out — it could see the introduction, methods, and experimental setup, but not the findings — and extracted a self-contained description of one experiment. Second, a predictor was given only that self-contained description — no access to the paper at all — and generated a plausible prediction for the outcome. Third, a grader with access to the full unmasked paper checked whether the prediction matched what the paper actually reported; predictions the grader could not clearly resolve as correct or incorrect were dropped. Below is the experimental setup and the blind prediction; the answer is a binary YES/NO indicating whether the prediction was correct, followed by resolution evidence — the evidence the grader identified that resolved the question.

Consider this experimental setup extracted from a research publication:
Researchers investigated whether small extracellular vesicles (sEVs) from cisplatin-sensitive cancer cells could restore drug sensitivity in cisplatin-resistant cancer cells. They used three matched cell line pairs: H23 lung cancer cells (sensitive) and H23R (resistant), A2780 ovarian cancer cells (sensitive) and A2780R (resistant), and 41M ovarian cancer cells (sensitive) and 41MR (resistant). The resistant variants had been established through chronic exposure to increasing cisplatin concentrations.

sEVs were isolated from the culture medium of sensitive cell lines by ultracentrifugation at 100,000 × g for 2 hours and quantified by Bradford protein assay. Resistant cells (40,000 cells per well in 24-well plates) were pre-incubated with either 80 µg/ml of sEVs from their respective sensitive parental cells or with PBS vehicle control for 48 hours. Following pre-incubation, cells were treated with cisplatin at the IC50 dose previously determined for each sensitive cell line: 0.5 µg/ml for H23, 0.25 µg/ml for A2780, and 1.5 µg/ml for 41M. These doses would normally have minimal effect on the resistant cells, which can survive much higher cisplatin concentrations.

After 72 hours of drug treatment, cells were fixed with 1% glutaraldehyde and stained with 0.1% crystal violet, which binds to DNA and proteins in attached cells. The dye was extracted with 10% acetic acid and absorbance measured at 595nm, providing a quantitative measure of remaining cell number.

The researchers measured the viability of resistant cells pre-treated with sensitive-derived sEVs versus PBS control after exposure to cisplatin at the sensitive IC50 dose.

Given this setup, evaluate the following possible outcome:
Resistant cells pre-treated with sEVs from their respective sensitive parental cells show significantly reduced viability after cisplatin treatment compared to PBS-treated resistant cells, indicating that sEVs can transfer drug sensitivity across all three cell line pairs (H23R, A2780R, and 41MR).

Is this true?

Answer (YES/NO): NO